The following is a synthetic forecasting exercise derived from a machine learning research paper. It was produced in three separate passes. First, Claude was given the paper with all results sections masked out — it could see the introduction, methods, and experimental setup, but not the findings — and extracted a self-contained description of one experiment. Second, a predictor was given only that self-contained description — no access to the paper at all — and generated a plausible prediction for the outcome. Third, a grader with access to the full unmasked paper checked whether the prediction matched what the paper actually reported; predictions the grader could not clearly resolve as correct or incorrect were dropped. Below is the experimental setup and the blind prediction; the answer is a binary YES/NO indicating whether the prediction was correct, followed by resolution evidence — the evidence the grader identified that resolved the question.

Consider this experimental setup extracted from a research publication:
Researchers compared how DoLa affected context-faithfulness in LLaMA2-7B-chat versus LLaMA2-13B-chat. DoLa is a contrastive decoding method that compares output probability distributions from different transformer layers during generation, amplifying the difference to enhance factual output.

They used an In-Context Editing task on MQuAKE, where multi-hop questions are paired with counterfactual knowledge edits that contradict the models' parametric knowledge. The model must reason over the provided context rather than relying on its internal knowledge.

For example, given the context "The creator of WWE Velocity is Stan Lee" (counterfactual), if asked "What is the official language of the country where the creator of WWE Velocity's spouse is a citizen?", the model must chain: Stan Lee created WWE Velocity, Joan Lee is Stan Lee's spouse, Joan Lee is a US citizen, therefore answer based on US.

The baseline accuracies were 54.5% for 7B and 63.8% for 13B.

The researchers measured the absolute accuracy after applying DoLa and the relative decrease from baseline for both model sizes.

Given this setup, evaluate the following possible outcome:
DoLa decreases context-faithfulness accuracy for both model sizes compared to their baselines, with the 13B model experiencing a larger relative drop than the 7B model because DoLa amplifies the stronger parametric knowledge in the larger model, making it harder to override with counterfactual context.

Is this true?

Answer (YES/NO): YES